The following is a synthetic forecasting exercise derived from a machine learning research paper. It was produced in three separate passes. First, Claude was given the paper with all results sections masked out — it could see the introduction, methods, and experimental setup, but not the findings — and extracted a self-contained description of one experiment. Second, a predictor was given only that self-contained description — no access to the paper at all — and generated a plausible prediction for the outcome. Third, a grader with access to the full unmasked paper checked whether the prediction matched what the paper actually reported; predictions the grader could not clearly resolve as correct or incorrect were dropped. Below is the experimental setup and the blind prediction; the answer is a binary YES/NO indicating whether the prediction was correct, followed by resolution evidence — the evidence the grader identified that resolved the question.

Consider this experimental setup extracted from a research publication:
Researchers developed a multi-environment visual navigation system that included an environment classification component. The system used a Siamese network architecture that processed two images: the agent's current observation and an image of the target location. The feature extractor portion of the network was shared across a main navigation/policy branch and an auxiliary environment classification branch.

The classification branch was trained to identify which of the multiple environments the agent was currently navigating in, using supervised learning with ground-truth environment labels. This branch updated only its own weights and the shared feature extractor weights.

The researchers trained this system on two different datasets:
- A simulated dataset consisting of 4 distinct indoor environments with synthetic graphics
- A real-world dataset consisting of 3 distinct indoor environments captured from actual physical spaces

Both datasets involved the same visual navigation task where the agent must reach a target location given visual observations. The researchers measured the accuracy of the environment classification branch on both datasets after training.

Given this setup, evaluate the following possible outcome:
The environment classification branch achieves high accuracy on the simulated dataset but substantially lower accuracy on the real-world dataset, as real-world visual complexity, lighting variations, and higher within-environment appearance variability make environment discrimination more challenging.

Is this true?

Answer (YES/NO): NO